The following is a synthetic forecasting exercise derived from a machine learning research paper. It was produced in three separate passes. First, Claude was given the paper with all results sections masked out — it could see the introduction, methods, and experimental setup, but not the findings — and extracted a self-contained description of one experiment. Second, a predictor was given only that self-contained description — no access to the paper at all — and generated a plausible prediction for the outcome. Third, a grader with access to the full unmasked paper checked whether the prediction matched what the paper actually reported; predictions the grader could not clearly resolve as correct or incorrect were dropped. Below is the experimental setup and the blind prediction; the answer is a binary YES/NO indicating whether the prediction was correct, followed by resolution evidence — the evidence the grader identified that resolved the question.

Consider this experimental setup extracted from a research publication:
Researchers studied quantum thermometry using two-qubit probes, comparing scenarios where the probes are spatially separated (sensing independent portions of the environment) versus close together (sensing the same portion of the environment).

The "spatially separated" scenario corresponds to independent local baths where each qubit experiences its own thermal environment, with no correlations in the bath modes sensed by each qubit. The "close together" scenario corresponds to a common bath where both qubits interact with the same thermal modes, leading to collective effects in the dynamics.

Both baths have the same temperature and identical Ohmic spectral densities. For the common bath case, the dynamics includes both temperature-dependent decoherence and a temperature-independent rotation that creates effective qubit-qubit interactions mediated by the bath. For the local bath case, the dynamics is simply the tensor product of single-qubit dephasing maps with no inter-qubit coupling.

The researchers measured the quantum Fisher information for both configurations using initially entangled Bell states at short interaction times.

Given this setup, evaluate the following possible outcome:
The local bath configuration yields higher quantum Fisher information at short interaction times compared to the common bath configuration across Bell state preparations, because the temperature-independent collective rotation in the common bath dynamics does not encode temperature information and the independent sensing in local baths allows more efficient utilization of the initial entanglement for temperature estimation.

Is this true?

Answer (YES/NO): NO